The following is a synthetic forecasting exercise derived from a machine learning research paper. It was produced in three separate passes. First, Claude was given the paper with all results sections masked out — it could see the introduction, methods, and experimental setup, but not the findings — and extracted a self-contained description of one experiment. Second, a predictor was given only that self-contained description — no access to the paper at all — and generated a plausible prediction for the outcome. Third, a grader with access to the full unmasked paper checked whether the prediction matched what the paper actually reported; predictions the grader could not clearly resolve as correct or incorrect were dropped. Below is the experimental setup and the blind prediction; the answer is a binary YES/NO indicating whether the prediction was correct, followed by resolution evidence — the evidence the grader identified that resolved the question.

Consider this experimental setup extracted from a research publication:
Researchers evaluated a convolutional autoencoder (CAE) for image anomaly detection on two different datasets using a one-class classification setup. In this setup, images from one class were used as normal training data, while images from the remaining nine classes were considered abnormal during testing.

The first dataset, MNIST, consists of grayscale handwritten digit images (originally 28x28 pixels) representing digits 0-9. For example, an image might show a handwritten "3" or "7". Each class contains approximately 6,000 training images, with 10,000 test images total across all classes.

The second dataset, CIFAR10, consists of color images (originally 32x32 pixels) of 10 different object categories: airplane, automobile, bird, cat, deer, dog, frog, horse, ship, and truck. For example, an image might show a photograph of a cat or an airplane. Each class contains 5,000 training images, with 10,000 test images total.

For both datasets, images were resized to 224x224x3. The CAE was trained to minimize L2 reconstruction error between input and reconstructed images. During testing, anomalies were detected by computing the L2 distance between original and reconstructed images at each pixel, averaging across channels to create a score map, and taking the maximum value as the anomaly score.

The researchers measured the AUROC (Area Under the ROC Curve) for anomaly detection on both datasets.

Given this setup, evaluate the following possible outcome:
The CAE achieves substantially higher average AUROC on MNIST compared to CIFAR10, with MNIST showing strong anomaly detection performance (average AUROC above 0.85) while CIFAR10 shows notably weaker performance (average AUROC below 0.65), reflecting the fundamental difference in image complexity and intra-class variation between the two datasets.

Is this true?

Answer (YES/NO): YES